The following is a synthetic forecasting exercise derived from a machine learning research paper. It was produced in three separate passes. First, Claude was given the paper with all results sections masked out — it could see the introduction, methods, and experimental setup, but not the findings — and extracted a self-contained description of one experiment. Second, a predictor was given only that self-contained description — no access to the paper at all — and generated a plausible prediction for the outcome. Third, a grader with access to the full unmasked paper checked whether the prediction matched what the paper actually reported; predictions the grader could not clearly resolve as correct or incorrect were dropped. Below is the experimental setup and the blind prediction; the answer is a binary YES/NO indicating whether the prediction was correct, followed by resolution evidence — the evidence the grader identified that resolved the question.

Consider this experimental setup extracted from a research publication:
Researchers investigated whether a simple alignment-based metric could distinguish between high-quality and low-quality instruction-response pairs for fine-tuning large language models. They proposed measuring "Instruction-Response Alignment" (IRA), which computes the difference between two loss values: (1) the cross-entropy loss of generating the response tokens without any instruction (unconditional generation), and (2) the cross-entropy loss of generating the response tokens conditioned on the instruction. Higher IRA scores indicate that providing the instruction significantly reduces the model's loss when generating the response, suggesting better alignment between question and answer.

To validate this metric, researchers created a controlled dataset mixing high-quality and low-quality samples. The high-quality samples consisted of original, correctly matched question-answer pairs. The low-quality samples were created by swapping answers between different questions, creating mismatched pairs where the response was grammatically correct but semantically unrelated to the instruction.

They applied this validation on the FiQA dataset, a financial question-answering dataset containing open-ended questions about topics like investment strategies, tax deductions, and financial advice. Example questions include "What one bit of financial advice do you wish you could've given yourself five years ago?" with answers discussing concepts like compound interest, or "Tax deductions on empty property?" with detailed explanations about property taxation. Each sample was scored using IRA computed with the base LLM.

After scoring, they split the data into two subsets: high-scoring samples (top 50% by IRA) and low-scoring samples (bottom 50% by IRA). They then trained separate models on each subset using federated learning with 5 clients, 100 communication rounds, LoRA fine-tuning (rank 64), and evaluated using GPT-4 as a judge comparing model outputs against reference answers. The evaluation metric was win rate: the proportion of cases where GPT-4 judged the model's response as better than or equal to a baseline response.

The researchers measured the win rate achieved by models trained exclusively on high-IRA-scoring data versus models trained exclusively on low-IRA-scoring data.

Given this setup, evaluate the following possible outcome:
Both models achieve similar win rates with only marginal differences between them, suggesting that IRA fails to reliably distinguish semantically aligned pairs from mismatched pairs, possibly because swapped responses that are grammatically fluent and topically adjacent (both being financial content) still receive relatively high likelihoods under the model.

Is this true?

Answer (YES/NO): NO